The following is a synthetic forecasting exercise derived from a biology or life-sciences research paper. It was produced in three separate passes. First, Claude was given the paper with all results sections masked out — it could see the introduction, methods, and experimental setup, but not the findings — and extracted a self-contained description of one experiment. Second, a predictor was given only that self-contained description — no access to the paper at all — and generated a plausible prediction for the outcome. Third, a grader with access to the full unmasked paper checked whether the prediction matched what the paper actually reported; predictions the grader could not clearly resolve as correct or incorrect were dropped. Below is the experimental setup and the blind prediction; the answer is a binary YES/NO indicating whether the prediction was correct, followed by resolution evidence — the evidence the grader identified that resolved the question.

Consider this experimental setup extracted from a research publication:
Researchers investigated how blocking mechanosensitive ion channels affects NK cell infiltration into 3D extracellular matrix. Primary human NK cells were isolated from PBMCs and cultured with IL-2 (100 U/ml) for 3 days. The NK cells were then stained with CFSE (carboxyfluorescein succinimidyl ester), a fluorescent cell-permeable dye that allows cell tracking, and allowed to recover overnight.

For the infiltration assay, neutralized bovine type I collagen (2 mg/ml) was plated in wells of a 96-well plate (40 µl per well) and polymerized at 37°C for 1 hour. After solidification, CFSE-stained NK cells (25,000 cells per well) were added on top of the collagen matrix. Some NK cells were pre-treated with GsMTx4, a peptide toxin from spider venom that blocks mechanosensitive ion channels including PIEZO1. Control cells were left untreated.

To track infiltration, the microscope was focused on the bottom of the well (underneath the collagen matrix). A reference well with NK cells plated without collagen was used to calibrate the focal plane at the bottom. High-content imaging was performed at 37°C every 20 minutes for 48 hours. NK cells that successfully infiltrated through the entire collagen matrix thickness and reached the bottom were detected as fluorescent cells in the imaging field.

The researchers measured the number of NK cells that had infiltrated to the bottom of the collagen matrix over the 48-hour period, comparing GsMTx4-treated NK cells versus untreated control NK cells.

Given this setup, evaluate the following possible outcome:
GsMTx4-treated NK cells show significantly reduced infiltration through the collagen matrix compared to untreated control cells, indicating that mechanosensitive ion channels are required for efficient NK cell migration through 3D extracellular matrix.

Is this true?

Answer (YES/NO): YES